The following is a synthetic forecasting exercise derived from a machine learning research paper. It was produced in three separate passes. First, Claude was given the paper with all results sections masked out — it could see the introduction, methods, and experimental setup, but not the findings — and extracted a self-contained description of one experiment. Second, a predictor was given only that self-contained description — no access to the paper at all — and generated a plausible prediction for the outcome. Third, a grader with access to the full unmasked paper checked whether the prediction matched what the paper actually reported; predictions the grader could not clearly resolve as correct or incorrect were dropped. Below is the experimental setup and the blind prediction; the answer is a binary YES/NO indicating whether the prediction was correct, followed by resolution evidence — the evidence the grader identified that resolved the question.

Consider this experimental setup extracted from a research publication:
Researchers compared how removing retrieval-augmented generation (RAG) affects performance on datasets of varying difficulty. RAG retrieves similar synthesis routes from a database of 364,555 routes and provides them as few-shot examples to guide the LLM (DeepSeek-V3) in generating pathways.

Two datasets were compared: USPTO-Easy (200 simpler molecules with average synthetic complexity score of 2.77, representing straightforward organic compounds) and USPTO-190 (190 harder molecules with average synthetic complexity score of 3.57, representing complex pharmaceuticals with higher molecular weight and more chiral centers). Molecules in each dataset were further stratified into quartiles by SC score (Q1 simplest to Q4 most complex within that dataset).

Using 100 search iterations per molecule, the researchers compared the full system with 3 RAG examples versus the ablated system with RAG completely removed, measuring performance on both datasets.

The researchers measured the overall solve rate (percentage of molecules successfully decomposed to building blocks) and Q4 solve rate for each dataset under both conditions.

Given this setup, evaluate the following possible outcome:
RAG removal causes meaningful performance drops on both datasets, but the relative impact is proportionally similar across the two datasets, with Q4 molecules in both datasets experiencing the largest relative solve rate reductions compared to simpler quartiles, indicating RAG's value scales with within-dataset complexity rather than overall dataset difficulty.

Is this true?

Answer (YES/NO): NO